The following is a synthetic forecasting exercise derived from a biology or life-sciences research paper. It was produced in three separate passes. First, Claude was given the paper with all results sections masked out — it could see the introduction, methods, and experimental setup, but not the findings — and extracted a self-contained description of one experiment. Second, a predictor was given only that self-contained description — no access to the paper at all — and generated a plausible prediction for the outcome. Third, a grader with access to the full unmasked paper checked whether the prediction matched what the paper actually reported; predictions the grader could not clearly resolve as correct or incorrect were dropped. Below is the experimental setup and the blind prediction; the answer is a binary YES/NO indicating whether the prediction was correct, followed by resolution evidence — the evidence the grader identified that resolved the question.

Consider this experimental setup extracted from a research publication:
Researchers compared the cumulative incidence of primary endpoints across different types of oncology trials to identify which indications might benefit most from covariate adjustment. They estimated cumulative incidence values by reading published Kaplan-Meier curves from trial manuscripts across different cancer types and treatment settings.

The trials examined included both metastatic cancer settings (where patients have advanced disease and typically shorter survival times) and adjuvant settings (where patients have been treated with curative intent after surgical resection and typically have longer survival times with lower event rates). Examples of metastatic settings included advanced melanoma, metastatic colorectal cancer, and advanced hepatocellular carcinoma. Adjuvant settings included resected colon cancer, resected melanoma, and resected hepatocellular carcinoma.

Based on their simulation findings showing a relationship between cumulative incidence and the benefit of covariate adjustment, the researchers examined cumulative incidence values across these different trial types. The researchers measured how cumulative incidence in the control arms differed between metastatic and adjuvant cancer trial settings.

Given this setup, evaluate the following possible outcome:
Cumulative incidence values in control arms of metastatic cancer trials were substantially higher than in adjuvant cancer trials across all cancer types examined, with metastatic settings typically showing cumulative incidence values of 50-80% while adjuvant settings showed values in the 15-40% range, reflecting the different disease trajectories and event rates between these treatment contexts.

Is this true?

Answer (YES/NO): NO